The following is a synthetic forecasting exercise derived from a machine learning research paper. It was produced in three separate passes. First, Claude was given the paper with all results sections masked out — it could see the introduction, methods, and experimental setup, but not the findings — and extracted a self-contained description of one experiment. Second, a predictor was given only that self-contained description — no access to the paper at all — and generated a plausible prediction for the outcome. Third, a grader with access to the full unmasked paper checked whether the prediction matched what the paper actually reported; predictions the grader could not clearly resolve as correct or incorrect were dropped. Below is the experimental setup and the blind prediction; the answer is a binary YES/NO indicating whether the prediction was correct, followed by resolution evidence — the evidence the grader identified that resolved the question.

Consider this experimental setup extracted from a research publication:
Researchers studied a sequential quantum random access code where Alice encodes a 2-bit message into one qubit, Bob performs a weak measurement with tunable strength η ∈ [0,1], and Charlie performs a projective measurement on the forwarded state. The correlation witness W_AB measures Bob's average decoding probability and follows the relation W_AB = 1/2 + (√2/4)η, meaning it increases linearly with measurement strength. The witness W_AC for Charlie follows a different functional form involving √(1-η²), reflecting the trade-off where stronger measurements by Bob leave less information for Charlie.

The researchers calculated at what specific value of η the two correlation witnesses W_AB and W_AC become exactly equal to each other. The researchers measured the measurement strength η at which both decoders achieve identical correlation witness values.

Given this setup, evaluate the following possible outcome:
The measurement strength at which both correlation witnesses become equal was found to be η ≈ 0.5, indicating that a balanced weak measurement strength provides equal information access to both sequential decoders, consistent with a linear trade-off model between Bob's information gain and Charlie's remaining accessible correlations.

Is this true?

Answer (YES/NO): NO